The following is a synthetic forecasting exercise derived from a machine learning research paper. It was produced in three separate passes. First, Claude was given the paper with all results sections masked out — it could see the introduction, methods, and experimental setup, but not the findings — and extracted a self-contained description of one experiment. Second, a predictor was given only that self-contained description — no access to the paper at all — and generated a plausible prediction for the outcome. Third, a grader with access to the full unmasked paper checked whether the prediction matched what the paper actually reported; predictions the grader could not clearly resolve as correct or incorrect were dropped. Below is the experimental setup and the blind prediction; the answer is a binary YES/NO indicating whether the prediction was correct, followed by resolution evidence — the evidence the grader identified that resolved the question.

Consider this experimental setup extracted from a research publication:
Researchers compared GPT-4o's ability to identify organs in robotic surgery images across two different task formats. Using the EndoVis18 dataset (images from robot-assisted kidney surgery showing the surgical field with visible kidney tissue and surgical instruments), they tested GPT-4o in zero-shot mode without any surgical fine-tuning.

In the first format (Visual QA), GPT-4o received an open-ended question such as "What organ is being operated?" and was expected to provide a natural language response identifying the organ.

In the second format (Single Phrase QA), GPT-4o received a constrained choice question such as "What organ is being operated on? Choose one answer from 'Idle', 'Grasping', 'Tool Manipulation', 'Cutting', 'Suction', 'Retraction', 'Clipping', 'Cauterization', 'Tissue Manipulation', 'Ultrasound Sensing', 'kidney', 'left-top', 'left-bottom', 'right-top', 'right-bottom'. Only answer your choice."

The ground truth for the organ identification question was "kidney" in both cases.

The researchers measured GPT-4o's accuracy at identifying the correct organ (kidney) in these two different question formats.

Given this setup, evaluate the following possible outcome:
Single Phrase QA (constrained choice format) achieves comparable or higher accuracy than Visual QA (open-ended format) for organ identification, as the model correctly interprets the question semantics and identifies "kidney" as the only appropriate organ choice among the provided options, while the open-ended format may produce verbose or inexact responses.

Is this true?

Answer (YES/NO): NO